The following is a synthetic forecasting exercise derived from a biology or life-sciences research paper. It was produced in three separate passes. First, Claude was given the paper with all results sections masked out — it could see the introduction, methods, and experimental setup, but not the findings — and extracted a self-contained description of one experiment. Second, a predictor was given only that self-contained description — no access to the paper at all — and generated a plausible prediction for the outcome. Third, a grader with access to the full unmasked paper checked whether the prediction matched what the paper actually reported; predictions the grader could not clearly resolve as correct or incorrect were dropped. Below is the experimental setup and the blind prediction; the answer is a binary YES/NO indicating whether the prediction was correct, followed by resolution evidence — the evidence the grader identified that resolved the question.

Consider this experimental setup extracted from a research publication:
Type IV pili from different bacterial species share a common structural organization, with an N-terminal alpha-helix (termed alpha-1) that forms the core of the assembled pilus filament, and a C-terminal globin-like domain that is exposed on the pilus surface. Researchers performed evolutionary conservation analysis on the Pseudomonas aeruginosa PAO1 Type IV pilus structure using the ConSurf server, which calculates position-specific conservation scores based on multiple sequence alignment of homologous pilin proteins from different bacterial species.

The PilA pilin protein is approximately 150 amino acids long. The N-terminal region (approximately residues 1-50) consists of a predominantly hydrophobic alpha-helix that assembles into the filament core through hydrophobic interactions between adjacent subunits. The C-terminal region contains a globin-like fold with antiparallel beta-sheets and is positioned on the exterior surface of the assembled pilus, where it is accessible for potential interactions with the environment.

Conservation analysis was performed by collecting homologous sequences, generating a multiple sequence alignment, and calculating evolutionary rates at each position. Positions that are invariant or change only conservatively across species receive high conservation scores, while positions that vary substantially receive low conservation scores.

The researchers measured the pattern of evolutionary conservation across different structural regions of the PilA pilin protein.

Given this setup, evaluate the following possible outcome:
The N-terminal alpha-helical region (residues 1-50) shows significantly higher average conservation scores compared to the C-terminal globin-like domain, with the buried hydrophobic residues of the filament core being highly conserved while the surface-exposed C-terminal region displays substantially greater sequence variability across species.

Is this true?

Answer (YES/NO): YES